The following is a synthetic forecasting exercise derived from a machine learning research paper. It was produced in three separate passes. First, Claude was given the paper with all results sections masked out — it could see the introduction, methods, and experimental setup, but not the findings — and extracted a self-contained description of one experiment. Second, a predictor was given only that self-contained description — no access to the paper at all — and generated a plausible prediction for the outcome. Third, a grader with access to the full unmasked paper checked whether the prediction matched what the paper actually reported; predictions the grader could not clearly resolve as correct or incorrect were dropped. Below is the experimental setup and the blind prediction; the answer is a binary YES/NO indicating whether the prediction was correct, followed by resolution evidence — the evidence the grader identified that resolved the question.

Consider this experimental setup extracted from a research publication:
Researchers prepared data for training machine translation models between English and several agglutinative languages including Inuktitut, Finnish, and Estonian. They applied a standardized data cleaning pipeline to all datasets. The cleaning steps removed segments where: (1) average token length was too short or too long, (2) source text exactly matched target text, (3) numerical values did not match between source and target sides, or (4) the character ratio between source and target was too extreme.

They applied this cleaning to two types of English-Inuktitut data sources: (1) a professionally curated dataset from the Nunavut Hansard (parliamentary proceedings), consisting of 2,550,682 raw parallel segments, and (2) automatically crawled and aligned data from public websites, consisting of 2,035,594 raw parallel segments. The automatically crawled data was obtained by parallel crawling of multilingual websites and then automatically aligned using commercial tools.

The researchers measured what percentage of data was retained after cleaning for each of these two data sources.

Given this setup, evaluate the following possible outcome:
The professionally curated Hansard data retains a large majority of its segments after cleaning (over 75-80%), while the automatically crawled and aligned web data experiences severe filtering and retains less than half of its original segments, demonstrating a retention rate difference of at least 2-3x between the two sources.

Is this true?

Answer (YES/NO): NO